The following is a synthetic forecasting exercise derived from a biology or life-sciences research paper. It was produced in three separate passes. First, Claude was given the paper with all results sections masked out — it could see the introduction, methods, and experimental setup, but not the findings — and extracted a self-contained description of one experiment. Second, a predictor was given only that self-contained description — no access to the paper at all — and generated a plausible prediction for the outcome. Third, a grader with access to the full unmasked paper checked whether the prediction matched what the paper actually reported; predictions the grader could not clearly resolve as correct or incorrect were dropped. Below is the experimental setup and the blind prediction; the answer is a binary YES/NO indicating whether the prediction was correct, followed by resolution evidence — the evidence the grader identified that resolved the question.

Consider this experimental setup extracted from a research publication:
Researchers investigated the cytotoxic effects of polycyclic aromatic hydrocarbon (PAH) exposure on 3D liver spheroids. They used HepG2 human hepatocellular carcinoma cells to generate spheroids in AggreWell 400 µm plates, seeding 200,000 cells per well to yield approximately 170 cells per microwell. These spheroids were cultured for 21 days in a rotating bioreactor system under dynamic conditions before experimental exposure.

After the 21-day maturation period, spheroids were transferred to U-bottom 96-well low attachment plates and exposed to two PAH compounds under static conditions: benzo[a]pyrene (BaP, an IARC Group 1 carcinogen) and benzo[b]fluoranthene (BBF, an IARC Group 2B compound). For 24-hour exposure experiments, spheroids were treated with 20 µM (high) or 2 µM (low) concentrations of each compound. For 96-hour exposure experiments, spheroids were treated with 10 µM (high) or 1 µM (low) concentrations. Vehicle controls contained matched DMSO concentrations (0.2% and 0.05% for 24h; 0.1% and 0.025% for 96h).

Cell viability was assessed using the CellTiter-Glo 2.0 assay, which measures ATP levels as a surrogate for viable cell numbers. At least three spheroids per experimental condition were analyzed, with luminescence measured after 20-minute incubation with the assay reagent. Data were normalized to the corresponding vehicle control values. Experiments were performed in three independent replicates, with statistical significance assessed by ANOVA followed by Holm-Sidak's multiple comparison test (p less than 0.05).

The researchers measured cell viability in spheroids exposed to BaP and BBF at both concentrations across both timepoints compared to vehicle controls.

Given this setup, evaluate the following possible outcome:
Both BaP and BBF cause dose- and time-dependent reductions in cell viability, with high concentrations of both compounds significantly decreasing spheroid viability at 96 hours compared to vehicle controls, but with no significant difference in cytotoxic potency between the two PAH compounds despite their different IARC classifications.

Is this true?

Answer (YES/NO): NO